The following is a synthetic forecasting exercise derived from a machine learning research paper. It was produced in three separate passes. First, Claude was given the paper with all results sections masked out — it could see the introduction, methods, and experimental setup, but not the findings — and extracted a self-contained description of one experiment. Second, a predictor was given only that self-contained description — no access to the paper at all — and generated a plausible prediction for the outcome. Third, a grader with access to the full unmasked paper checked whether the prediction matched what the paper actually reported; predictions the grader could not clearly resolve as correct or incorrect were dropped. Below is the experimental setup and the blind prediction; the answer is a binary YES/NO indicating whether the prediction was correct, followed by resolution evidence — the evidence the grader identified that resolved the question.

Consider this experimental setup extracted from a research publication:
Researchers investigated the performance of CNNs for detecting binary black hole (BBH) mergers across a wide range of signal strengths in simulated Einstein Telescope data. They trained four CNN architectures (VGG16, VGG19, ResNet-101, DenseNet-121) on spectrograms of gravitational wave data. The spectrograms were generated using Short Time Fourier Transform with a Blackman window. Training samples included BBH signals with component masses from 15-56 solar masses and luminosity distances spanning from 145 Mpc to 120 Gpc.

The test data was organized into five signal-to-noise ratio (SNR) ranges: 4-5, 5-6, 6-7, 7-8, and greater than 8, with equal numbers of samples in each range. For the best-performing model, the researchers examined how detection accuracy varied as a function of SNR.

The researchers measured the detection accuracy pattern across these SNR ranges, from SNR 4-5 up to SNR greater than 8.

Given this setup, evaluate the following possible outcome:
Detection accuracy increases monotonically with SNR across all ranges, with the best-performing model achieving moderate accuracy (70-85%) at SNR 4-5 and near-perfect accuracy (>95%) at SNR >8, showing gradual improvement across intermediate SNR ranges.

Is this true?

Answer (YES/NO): NO